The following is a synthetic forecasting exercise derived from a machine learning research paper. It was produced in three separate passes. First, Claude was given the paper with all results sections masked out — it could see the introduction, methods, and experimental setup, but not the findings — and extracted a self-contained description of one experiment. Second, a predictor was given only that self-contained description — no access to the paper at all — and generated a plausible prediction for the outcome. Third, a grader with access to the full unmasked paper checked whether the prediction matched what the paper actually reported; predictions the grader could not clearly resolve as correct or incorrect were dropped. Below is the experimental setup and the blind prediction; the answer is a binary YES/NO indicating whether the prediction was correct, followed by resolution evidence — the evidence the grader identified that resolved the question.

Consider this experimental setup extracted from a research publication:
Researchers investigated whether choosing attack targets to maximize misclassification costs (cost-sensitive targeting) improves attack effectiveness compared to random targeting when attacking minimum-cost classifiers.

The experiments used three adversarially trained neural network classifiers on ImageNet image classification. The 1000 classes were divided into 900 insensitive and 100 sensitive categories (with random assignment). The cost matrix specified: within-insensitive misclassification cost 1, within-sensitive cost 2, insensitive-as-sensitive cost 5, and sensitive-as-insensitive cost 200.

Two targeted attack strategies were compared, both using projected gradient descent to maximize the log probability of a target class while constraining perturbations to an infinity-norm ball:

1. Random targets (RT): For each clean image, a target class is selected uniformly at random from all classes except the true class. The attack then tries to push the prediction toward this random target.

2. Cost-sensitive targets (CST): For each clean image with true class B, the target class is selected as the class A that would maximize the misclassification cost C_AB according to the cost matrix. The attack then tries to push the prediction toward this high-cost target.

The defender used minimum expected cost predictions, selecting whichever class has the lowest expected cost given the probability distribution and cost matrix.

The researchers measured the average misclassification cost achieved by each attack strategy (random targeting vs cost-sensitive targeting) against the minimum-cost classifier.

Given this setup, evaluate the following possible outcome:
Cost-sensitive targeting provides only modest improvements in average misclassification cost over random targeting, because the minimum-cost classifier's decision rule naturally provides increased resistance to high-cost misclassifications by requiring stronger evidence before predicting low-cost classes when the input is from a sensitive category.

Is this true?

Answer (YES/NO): NO